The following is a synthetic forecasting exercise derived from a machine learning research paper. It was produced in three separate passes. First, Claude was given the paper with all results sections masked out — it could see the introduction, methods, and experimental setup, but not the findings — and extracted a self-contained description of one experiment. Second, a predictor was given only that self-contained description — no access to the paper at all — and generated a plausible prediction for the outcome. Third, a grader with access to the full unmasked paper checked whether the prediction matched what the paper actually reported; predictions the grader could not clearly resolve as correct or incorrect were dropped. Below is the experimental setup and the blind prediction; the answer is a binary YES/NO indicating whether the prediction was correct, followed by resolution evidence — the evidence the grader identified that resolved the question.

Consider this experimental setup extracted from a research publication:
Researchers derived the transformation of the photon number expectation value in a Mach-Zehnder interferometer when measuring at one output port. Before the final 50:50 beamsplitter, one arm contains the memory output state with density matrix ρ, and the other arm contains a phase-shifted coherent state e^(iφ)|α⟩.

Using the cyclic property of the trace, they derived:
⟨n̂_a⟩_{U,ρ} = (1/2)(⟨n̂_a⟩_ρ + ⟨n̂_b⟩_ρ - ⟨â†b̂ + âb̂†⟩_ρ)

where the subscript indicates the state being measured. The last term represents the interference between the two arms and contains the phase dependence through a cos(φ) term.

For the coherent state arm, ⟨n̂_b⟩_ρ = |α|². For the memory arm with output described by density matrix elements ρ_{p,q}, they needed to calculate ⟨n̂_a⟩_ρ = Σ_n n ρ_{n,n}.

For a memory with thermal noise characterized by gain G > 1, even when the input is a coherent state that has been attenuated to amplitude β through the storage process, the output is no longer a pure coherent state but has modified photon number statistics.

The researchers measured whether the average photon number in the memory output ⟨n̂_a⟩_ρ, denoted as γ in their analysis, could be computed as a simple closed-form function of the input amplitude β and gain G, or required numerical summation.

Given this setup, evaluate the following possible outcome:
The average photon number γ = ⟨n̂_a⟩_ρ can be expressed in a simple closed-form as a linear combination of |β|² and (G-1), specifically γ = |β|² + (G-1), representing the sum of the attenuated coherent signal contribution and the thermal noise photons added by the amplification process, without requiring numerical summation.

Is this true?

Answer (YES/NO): NO